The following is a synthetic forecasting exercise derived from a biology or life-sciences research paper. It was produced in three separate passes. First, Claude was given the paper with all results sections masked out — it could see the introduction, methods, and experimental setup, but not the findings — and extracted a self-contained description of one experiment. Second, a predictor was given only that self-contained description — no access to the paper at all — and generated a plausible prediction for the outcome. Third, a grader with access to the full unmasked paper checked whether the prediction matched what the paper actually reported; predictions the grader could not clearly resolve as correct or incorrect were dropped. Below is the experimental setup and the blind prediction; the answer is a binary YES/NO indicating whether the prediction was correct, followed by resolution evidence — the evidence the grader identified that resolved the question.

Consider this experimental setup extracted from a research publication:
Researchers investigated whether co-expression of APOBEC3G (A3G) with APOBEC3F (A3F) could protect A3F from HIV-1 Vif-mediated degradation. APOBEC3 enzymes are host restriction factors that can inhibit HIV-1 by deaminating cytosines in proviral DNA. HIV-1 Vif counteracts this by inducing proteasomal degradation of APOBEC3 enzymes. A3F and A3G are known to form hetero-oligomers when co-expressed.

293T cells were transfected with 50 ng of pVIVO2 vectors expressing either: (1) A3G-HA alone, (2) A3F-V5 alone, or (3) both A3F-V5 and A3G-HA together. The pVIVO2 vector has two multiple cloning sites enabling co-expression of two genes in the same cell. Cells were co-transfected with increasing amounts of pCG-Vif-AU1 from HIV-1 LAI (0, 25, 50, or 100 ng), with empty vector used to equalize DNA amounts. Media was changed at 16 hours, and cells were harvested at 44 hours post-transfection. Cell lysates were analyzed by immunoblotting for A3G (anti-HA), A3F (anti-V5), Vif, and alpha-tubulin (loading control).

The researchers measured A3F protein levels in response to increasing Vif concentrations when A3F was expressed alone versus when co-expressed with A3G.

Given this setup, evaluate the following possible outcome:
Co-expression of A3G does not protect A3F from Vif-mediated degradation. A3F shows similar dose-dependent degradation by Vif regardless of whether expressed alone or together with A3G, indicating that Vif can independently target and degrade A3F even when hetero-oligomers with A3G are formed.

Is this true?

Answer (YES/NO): NO